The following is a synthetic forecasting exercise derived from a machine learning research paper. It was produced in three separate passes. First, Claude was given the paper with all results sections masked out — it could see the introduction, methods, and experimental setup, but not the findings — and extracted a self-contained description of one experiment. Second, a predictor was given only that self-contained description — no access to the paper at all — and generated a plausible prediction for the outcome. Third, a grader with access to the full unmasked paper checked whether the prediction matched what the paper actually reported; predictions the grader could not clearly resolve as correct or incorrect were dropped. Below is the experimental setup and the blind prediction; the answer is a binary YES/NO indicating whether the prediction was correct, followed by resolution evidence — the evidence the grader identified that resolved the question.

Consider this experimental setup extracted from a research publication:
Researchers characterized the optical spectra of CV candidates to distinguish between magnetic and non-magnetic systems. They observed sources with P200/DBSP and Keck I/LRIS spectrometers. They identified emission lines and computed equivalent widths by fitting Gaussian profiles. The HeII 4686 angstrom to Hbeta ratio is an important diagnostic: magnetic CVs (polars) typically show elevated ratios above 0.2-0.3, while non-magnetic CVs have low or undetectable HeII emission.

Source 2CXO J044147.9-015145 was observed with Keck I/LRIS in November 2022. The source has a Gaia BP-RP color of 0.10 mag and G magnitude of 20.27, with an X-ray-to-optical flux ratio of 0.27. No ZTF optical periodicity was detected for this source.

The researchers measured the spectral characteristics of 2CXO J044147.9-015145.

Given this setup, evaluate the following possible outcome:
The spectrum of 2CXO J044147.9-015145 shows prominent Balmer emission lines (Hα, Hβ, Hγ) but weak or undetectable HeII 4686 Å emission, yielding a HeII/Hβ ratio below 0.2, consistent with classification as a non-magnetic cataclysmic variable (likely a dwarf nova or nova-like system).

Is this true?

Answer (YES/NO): YES